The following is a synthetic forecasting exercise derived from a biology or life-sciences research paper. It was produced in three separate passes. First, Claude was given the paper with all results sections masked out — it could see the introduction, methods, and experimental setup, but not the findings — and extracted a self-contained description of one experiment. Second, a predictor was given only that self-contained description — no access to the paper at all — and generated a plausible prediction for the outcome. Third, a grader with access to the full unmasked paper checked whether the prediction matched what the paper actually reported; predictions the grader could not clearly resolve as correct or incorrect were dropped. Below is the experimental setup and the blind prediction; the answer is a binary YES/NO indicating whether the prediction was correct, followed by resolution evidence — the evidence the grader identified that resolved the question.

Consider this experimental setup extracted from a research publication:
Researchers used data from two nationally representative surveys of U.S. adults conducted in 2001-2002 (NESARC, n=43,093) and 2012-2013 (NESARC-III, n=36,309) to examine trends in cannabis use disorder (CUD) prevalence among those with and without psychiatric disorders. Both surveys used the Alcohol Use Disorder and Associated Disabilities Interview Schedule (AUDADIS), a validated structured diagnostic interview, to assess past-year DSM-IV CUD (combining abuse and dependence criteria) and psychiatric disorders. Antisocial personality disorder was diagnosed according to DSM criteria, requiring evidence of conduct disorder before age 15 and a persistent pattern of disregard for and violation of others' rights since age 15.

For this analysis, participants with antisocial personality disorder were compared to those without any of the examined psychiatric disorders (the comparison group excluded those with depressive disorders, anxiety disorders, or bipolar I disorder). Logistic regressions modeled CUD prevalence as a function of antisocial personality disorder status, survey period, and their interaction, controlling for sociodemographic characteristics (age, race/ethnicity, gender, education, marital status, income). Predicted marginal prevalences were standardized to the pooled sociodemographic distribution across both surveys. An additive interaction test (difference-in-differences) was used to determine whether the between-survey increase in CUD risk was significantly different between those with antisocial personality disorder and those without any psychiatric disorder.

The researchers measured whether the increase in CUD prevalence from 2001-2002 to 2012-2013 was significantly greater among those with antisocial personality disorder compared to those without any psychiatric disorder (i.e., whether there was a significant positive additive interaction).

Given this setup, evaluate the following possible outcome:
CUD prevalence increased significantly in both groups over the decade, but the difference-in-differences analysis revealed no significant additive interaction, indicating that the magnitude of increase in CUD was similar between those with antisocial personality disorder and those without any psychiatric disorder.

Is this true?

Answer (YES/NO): YES